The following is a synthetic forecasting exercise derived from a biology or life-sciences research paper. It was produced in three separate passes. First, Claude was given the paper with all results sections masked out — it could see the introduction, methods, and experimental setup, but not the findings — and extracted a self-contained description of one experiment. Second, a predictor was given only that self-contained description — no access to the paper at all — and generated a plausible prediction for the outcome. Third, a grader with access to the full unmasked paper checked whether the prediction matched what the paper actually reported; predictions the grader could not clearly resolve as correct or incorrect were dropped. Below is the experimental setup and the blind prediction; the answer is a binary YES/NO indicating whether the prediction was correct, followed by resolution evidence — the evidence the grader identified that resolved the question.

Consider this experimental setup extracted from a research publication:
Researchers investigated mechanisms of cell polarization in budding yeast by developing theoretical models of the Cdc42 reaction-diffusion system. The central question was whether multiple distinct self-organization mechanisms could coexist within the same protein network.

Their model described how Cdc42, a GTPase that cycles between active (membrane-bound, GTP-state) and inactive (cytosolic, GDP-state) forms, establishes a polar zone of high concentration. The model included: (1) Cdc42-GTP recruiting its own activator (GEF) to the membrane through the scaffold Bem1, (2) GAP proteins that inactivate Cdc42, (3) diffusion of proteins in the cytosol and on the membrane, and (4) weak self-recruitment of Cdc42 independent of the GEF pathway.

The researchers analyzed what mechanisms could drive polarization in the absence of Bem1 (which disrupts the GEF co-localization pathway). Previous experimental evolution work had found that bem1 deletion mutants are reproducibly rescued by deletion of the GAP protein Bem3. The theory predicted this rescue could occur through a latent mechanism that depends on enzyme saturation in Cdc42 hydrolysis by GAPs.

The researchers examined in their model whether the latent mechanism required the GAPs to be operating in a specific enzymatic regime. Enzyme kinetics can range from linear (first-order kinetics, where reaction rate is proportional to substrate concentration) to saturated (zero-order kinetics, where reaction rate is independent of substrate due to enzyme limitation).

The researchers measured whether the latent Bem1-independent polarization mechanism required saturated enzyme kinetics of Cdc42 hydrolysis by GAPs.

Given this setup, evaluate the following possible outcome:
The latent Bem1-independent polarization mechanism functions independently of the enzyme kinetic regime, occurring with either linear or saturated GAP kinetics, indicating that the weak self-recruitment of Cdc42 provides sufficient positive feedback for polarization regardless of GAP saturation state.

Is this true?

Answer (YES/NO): NO